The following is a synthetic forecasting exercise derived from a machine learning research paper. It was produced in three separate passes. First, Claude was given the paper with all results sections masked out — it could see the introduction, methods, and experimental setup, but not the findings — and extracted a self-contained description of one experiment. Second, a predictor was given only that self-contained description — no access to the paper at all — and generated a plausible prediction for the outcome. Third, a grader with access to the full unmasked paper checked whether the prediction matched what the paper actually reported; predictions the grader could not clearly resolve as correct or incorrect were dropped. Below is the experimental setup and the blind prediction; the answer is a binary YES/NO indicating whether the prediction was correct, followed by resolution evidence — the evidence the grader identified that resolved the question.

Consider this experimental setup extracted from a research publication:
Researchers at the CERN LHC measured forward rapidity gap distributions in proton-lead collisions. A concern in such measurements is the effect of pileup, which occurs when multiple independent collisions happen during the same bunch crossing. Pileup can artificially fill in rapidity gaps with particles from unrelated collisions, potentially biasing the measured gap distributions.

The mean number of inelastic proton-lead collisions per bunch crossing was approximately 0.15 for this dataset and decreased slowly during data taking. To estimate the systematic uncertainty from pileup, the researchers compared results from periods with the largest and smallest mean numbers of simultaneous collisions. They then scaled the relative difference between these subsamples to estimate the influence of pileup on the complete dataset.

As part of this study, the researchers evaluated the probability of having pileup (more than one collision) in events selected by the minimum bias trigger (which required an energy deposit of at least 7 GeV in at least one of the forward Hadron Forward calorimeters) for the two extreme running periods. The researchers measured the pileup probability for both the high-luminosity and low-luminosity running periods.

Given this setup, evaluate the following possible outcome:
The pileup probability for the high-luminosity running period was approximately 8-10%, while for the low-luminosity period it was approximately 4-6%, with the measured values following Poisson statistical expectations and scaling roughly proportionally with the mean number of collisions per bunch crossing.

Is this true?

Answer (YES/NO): YES